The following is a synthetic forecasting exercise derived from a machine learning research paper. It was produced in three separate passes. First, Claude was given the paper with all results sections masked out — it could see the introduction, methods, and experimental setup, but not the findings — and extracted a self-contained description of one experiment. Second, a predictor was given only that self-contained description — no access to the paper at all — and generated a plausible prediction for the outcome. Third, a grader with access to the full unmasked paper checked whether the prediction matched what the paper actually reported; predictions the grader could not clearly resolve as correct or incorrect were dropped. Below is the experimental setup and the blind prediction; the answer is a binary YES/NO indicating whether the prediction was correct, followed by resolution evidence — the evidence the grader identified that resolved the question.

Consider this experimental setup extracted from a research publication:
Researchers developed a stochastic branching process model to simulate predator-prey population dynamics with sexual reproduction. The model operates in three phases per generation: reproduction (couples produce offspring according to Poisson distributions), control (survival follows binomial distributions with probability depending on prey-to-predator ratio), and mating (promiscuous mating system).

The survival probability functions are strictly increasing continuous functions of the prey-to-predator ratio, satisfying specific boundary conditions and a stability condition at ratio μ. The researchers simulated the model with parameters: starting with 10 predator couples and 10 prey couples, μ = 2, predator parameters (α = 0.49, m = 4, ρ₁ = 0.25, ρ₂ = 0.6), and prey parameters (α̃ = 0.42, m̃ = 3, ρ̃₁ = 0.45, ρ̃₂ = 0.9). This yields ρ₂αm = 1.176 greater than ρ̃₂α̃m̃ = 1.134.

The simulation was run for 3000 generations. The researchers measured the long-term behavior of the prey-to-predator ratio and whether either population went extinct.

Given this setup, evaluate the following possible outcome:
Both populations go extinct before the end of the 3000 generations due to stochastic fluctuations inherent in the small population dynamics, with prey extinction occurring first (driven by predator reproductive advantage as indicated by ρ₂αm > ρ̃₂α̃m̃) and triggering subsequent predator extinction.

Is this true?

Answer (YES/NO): YES